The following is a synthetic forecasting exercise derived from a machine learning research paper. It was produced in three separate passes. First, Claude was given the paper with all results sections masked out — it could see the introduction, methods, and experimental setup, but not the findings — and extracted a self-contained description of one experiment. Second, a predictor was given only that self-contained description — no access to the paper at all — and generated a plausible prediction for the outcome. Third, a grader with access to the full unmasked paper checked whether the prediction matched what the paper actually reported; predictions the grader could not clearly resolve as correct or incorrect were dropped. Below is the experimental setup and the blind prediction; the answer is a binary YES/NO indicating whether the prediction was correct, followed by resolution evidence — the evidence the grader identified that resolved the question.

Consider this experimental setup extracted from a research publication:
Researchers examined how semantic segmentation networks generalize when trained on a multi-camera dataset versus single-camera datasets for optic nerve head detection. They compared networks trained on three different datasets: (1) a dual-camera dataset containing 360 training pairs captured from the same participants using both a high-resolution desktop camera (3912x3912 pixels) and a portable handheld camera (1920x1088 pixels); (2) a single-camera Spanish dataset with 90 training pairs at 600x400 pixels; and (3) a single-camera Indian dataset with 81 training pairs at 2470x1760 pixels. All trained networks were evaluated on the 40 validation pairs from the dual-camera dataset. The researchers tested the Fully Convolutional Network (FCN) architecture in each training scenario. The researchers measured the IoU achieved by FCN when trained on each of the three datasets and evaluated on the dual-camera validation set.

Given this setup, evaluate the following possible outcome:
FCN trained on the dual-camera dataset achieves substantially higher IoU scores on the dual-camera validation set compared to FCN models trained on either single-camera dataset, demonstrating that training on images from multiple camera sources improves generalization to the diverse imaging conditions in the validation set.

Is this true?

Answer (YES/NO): YES